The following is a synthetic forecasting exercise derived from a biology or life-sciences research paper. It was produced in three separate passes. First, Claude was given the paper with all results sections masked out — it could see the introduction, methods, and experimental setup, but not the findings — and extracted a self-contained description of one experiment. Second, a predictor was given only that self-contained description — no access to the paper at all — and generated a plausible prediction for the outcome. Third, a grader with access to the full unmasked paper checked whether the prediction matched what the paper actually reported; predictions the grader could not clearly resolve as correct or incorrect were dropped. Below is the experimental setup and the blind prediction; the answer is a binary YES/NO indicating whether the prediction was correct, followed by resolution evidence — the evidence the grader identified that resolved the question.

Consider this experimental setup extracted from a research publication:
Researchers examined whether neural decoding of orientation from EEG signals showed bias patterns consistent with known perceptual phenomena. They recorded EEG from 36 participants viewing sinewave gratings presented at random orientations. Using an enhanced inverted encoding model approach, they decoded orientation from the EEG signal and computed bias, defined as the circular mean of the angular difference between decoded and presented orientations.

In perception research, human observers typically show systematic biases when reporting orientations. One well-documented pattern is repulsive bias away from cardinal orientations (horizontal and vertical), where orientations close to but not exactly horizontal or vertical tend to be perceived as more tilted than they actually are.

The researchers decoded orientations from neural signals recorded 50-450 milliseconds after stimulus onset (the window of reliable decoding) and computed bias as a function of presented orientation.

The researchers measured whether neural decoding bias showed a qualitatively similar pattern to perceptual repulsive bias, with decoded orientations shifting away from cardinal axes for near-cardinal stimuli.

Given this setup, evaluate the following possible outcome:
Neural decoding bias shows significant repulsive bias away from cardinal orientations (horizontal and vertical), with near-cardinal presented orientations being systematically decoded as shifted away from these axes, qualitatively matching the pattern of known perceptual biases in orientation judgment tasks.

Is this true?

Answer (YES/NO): NO